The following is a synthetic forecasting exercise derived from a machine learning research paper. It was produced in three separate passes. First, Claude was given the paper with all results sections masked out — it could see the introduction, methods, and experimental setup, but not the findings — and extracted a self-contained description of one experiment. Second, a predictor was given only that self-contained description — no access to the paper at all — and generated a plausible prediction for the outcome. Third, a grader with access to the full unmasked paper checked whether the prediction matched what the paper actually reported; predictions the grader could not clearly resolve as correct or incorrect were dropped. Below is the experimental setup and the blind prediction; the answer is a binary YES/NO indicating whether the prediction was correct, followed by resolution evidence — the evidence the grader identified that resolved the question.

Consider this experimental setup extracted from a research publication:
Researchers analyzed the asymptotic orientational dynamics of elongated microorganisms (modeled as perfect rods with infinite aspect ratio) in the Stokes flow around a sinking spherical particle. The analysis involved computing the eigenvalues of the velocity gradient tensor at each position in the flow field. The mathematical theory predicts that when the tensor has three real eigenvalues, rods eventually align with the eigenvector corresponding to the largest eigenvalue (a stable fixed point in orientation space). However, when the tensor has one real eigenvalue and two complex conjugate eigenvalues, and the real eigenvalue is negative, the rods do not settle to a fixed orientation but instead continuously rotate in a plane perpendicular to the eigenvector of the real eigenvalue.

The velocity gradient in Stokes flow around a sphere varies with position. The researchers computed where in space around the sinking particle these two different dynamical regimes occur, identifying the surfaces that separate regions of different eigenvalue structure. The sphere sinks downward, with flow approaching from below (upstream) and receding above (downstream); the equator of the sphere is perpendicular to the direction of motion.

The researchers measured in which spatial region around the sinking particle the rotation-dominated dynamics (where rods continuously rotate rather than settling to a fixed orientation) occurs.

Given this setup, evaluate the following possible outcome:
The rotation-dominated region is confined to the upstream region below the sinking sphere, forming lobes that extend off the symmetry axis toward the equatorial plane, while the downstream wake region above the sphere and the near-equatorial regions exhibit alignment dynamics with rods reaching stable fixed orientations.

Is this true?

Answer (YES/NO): NO